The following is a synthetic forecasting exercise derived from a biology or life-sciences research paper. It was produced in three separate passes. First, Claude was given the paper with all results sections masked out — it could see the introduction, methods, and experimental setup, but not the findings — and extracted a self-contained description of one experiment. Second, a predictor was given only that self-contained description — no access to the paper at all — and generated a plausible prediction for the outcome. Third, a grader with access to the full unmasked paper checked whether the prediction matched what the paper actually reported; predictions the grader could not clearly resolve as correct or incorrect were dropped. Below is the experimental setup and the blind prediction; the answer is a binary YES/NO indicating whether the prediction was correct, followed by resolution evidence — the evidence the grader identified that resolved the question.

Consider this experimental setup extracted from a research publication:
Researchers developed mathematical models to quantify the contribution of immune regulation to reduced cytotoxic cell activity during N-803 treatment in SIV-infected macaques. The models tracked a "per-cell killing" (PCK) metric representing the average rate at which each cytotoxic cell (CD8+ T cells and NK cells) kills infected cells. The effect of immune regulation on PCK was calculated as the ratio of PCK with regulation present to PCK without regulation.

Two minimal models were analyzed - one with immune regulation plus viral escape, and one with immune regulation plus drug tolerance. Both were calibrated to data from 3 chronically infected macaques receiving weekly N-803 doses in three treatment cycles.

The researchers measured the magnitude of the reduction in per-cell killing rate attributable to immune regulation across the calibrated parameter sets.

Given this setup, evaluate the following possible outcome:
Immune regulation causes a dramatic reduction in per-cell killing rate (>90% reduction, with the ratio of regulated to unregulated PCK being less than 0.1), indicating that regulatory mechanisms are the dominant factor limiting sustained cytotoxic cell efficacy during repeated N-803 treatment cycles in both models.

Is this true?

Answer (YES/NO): NO